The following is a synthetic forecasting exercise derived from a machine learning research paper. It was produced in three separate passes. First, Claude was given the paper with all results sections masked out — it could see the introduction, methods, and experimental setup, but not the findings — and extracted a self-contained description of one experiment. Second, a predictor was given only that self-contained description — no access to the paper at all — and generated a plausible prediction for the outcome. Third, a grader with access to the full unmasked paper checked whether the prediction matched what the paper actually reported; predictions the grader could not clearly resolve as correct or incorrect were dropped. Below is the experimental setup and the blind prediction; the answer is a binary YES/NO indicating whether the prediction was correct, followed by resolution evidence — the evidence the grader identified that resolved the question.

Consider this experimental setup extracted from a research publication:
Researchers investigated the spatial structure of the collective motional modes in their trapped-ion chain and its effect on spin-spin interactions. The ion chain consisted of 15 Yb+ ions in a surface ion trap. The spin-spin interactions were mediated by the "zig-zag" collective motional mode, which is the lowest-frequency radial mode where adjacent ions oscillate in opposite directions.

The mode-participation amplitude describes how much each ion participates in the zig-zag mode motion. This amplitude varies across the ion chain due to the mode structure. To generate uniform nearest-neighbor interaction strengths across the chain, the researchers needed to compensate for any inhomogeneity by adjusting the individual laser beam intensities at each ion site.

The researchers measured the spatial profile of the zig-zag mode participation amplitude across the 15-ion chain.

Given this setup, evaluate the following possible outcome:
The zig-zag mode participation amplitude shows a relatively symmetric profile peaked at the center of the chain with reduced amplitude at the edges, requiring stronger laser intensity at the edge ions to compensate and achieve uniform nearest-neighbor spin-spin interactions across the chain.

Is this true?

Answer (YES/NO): YES